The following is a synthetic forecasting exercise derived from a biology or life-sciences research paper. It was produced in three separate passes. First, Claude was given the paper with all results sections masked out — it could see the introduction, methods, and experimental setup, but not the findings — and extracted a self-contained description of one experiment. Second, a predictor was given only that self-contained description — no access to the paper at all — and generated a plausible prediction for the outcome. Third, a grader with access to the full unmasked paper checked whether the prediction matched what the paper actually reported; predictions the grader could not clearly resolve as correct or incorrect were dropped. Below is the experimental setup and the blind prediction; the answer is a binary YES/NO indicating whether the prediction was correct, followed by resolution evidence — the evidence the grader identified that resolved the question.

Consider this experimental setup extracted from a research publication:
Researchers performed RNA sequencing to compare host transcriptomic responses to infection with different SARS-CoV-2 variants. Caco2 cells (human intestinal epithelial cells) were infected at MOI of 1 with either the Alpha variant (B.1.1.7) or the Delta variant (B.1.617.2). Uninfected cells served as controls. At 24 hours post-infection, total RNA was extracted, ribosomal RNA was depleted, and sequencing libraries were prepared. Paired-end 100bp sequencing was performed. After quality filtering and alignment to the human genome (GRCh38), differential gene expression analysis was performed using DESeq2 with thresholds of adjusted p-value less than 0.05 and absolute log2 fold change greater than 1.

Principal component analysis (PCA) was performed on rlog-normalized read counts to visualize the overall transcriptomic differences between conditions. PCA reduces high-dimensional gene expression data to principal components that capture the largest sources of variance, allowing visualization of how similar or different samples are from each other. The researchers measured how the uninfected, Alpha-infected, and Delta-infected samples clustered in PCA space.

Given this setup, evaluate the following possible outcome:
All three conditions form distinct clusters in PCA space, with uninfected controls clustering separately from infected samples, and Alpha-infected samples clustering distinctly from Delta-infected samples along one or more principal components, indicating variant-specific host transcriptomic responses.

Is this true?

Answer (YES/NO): NO